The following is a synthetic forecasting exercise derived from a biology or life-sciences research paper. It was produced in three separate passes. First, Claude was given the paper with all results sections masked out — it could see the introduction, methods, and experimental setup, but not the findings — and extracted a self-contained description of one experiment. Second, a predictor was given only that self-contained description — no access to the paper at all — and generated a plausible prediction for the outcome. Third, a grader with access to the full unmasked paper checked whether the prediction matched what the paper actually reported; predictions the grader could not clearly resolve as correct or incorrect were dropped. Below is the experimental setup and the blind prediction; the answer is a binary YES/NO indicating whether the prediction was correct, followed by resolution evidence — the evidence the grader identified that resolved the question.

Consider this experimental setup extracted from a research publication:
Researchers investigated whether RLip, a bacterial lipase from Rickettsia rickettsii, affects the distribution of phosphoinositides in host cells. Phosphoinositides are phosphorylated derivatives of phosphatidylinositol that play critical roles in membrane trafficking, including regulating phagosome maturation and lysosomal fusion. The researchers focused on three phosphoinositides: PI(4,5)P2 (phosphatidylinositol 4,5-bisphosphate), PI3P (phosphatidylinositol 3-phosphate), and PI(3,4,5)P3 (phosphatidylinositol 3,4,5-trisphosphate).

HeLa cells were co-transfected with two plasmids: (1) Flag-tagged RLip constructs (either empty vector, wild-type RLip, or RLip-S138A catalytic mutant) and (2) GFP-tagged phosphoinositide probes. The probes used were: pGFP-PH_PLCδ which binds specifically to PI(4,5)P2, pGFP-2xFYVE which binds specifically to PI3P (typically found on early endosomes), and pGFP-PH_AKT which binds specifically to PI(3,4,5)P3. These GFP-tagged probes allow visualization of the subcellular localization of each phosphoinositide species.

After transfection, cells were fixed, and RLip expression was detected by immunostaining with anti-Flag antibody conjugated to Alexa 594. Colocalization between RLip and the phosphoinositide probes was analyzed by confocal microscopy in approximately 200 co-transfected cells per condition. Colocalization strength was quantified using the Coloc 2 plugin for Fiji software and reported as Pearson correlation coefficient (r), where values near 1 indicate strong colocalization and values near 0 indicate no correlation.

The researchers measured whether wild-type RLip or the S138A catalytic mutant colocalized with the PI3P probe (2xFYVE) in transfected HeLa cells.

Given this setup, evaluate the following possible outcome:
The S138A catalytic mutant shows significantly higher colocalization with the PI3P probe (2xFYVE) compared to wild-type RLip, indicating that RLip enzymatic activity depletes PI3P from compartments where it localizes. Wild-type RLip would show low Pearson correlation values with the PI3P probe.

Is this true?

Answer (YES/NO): NO